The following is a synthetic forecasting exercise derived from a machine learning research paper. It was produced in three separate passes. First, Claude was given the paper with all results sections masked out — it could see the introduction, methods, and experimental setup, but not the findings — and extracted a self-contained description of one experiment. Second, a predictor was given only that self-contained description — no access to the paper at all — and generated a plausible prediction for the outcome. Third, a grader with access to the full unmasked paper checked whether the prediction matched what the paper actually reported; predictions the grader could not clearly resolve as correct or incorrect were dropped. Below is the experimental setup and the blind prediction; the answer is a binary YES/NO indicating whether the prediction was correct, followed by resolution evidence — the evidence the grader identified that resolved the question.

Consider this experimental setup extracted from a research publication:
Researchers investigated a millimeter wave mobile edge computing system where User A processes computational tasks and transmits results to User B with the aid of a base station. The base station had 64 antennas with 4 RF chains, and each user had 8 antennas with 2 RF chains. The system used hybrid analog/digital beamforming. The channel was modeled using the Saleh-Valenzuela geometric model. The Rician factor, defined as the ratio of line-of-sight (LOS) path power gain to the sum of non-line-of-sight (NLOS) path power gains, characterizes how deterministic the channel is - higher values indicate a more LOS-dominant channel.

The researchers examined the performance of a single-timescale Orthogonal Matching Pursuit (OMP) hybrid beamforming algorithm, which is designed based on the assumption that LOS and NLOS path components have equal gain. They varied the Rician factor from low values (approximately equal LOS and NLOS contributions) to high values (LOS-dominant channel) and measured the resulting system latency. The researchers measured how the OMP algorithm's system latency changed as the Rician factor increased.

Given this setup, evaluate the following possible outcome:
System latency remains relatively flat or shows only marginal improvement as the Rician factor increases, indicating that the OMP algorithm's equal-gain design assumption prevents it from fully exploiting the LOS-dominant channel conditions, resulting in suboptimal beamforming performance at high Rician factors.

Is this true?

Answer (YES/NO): NO